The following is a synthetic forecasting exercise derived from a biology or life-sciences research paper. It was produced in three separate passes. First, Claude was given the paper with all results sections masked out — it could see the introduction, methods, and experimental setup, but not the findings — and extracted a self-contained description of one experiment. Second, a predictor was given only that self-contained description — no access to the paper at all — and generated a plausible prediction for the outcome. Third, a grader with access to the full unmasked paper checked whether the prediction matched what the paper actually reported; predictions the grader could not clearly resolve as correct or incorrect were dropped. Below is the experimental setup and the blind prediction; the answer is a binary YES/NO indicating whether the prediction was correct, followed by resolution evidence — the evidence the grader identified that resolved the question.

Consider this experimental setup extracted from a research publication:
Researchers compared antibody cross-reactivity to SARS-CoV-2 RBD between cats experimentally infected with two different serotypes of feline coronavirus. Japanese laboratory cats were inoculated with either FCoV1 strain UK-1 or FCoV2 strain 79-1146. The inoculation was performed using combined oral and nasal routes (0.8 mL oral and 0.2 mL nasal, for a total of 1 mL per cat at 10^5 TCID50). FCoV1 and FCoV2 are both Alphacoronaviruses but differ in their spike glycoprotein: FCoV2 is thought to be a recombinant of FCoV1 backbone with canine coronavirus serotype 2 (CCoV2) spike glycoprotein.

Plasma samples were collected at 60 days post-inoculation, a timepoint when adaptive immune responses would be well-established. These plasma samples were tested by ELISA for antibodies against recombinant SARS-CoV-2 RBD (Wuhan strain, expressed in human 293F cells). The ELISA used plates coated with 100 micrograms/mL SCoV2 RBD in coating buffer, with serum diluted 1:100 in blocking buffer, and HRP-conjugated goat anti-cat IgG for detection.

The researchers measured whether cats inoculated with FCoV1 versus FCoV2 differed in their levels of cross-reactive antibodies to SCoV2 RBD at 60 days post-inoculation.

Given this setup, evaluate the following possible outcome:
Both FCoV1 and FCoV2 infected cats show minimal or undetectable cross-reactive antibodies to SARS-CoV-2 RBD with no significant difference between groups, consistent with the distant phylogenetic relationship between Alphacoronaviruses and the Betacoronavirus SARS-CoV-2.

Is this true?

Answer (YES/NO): NO